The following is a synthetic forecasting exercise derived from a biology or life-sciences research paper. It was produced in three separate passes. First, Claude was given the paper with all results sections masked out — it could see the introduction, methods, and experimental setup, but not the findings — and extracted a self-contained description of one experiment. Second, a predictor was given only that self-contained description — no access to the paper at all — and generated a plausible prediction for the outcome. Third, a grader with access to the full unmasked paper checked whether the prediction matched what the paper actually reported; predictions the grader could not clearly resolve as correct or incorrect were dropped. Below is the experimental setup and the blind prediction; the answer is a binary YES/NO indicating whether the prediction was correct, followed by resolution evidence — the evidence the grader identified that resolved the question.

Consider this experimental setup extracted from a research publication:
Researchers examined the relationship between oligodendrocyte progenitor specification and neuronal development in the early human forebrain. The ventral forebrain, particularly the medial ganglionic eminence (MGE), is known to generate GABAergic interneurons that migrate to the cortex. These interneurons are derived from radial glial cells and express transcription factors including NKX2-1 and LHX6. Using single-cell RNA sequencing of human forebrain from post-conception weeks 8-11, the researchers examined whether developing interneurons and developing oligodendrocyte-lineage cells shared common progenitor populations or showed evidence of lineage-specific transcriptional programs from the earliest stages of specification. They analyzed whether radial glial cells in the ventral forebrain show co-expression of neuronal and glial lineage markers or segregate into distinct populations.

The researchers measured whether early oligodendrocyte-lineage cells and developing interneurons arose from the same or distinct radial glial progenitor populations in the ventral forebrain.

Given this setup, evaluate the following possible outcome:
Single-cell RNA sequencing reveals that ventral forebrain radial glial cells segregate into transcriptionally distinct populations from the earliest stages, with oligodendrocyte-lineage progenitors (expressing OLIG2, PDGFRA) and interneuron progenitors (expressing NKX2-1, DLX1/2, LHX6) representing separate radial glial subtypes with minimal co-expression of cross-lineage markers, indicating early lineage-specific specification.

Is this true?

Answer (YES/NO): NO